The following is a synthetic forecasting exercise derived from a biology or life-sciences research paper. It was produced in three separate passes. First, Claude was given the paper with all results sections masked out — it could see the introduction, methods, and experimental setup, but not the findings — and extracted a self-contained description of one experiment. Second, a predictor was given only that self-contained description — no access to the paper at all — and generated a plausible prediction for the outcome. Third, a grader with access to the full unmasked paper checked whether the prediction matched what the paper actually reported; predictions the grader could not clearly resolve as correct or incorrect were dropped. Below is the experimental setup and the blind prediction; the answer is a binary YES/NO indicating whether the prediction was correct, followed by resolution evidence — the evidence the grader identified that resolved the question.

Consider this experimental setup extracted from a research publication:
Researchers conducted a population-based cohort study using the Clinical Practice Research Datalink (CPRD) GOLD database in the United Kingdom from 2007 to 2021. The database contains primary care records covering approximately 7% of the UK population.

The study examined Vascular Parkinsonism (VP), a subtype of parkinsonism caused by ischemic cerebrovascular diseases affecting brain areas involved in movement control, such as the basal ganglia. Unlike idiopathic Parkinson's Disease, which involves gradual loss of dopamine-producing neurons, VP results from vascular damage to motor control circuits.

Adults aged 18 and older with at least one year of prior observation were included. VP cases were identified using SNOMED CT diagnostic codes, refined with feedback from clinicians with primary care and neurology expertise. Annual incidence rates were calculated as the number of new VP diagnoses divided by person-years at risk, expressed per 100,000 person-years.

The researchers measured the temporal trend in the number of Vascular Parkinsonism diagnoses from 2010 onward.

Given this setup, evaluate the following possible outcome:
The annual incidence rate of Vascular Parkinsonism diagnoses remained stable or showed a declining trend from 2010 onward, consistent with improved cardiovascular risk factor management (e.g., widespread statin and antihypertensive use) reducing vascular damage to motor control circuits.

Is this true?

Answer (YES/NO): NO